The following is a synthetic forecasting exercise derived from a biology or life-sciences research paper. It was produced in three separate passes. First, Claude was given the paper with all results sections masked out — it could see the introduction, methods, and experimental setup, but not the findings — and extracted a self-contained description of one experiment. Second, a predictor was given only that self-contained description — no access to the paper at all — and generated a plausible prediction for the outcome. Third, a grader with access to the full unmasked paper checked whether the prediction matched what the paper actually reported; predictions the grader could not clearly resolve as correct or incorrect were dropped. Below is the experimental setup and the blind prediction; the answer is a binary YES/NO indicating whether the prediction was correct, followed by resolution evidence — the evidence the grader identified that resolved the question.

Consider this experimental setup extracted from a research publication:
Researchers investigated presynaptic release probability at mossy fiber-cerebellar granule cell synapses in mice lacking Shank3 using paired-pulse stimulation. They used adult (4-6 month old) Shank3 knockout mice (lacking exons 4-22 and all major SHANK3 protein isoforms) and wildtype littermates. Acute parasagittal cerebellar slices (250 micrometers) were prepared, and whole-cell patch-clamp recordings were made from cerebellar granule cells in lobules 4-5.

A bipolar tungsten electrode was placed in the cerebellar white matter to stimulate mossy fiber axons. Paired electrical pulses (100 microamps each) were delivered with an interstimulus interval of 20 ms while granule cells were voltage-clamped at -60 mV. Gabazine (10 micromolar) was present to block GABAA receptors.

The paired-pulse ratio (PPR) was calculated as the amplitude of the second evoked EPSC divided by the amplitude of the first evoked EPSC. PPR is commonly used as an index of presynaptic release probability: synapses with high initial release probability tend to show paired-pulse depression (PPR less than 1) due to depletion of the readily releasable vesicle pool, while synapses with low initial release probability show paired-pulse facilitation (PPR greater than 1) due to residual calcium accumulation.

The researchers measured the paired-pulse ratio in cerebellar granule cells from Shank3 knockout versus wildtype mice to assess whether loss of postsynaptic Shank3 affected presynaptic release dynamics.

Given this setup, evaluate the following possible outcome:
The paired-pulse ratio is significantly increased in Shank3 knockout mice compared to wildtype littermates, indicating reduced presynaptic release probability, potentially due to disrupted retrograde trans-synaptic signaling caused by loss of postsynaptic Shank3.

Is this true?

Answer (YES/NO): NO